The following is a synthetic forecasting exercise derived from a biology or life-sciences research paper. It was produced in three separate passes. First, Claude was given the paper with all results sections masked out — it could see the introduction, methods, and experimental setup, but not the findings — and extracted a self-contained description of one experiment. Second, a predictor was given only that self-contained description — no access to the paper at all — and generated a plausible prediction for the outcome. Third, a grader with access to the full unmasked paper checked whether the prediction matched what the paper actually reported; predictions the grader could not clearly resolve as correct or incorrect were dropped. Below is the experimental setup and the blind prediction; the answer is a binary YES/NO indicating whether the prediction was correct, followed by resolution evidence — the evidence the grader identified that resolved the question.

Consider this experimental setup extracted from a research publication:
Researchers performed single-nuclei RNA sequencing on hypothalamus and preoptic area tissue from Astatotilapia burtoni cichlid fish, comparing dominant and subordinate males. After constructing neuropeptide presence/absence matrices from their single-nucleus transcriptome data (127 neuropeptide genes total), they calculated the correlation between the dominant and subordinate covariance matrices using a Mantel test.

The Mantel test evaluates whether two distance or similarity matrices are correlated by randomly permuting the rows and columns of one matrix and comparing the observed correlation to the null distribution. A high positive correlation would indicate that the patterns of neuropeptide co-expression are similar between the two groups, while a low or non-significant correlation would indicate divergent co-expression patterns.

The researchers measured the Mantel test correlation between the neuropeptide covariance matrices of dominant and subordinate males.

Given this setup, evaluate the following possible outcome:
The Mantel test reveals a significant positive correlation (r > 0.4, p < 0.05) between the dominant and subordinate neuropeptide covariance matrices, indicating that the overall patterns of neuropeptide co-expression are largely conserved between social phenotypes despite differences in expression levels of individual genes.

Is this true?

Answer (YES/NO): NO